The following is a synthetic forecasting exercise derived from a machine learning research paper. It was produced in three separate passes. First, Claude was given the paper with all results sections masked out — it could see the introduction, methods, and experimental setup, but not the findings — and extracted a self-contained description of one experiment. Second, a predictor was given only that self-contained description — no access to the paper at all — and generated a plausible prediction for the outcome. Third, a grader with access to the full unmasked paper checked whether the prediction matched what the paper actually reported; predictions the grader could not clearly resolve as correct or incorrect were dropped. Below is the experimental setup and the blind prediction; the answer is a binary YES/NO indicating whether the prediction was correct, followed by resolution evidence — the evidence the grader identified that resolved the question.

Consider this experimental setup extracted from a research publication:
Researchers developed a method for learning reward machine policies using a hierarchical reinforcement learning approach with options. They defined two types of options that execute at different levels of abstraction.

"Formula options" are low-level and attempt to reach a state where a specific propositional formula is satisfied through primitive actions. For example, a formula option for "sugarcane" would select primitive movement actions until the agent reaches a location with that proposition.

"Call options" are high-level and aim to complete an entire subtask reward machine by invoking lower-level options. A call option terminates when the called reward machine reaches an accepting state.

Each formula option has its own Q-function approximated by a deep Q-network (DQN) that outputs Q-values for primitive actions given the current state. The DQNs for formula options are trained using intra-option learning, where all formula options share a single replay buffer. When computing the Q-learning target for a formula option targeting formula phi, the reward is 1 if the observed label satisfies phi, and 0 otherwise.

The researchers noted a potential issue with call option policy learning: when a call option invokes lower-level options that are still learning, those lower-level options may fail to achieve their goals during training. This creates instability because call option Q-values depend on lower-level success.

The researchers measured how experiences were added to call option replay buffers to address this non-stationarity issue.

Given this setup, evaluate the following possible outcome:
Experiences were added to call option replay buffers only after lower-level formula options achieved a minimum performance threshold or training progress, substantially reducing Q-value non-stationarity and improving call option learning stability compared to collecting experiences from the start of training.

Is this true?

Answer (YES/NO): NO